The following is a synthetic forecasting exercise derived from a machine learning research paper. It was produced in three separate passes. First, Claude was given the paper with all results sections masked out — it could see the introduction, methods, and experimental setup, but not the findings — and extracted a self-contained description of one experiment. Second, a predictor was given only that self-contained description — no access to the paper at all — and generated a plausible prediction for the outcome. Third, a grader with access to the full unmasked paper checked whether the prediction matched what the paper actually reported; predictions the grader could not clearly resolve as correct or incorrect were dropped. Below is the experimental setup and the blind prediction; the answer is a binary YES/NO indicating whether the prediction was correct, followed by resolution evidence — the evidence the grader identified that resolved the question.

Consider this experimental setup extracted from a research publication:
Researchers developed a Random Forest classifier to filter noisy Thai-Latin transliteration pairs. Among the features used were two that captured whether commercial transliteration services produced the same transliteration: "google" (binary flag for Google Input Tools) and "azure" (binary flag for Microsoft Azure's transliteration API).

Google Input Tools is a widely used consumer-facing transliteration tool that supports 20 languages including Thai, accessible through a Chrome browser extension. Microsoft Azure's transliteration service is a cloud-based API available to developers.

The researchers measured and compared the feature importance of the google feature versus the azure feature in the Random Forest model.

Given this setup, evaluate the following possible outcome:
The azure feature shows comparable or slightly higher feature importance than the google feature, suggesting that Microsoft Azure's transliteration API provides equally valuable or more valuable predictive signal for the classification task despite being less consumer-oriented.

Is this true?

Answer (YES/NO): NO